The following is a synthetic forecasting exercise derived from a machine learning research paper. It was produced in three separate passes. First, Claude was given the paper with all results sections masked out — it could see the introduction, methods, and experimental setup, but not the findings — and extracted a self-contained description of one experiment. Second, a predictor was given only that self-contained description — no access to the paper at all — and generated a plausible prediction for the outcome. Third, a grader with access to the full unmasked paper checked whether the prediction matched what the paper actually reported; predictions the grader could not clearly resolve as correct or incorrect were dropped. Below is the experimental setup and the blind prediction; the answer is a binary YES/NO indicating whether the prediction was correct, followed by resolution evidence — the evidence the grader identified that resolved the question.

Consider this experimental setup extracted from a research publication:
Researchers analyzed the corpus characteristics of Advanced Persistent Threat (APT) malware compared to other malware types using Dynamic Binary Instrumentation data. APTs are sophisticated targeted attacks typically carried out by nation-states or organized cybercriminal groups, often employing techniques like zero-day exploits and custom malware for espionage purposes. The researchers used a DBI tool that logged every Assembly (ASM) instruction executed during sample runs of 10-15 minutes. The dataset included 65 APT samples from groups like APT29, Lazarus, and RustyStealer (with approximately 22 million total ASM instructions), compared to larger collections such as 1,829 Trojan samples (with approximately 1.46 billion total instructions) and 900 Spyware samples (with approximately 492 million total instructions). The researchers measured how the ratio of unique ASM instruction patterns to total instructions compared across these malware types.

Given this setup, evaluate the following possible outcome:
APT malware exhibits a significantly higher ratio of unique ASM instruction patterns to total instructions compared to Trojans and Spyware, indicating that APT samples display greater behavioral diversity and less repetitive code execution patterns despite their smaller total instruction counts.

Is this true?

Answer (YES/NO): YES